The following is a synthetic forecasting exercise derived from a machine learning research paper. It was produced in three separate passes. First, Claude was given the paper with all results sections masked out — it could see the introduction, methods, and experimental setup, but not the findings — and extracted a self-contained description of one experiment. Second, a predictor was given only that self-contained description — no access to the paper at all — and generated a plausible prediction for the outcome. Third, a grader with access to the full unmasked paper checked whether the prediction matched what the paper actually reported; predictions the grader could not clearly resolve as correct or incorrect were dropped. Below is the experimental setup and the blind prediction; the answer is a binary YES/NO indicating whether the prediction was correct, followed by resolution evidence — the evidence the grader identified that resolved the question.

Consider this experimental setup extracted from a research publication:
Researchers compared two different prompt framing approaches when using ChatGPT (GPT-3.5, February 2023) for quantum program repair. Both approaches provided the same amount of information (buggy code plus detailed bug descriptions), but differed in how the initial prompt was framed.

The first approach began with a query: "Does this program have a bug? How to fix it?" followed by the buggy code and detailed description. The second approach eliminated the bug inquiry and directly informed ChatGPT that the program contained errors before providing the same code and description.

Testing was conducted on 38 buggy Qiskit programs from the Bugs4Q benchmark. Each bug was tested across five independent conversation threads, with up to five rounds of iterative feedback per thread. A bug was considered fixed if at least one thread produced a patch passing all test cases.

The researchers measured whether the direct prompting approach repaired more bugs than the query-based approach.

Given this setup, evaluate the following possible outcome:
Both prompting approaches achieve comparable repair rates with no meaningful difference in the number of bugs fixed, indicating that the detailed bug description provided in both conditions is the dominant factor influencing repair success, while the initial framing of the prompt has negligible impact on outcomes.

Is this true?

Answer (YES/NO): YES